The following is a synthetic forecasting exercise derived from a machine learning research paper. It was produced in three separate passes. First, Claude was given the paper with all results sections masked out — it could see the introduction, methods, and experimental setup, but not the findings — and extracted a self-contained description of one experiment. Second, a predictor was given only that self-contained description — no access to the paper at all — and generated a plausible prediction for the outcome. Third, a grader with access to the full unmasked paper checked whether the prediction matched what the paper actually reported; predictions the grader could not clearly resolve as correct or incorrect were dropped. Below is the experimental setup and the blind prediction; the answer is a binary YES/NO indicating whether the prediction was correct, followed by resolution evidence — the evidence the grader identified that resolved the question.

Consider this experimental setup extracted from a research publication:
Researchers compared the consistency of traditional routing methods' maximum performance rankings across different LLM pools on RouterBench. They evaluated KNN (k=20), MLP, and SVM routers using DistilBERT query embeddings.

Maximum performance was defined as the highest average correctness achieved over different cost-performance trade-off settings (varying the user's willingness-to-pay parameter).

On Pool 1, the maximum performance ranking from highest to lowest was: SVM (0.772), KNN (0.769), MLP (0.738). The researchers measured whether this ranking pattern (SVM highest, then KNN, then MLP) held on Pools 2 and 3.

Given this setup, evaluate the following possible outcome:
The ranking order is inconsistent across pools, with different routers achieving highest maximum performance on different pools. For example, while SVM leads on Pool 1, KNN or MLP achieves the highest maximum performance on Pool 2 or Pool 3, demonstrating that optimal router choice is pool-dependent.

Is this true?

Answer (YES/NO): YES